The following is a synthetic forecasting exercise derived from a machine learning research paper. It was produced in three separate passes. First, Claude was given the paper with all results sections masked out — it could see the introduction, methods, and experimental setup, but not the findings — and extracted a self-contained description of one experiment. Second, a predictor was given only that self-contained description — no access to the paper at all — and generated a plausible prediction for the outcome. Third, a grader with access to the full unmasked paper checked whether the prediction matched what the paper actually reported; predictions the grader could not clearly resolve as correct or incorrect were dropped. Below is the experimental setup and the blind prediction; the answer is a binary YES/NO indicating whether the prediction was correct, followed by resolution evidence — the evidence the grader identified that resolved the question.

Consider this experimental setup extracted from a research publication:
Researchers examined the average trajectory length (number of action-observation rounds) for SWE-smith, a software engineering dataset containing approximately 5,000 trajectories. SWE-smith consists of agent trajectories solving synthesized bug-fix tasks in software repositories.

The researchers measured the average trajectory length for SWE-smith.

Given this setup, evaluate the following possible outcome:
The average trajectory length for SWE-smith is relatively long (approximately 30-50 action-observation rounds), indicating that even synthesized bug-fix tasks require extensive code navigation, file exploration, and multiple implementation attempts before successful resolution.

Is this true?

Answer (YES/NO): NO